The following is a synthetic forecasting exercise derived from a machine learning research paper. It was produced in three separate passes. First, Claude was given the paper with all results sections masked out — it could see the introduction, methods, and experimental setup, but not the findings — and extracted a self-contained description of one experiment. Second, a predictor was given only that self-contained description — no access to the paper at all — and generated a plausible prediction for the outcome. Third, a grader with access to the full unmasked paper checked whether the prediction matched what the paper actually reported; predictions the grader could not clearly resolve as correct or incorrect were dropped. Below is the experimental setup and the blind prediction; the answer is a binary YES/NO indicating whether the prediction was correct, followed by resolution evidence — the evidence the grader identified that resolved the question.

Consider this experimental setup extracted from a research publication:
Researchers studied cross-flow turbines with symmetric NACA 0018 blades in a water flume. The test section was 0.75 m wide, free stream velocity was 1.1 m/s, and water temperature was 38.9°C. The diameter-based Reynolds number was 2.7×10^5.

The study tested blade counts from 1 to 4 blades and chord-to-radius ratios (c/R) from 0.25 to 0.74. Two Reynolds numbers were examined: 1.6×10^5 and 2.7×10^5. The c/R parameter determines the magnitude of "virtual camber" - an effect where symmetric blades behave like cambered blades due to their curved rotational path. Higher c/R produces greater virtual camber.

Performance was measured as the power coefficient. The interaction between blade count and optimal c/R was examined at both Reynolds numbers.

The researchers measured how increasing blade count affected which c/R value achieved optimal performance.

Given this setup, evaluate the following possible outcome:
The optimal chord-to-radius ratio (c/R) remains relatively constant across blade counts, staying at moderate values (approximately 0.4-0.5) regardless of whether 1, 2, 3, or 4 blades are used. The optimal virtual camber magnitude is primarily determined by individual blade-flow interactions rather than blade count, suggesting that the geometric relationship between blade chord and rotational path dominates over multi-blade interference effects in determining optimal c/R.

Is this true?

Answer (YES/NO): NO